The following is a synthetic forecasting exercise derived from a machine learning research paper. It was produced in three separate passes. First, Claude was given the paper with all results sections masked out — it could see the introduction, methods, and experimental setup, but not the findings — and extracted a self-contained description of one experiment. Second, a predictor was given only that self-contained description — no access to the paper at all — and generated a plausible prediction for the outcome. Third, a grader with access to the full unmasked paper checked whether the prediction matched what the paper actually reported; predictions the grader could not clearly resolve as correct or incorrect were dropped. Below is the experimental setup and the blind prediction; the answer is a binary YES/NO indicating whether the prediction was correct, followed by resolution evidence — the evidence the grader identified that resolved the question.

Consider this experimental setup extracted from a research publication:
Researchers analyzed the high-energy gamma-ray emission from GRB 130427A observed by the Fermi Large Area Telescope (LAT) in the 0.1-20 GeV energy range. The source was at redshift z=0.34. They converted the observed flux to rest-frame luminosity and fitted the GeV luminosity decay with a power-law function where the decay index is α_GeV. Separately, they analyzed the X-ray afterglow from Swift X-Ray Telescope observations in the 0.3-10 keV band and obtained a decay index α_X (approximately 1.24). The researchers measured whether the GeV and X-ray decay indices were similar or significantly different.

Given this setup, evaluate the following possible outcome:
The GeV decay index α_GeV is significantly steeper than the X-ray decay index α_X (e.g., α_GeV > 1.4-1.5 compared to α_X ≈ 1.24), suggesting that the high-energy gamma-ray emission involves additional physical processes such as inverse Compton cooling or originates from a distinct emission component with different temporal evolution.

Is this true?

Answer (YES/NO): NO